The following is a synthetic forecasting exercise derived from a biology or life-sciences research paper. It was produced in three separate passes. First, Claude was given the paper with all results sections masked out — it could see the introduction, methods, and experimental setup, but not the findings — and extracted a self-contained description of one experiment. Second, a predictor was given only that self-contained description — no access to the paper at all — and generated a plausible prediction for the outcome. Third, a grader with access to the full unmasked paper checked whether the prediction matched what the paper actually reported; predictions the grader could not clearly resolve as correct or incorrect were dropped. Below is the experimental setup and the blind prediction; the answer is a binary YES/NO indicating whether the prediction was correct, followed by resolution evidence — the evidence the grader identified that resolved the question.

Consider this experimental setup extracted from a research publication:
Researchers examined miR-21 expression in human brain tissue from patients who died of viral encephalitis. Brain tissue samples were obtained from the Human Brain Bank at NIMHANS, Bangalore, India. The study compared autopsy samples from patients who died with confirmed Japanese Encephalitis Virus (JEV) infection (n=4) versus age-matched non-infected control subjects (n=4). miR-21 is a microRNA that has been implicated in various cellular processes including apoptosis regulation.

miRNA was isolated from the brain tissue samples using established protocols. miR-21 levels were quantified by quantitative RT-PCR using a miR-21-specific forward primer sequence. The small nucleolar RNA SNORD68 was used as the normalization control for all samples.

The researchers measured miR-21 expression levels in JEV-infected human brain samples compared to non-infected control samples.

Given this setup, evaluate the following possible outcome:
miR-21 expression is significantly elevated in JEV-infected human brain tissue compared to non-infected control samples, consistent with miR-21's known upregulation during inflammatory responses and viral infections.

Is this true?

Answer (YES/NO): YES